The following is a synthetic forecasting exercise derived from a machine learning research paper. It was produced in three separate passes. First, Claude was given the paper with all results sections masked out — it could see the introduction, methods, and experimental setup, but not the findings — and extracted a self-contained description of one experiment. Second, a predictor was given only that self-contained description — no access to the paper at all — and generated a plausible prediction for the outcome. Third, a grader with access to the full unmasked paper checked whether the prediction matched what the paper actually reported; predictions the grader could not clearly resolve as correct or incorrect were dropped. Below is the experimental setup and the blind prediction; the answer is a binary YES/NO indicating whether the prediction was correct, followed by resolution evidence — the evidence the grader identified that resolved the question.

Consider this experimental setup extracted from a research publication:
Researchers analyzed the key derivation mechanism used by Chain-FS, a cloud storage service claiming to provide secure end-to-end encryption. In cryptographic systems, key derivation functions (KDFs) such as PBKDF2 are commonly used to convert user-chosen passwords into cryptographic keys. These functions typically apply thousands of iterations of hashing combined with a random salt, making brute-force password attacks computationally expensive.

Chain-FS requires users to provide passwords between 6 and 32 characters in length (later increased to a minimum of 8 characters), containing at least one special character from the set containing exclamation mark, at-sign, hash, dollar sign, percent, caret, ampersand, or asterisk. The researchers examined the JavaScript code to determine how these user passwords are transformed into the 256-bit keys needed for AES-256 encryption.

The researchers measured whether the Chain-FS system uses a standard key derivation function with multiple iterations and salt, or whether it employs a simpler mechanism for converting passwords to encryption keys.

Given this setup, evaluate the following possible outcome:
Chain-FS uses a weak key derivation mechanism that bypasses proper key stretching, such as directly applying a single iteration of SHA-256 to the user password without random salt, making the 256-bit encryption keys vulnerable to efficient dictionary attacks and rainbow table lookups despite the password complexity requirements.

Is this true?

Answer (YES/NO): NO